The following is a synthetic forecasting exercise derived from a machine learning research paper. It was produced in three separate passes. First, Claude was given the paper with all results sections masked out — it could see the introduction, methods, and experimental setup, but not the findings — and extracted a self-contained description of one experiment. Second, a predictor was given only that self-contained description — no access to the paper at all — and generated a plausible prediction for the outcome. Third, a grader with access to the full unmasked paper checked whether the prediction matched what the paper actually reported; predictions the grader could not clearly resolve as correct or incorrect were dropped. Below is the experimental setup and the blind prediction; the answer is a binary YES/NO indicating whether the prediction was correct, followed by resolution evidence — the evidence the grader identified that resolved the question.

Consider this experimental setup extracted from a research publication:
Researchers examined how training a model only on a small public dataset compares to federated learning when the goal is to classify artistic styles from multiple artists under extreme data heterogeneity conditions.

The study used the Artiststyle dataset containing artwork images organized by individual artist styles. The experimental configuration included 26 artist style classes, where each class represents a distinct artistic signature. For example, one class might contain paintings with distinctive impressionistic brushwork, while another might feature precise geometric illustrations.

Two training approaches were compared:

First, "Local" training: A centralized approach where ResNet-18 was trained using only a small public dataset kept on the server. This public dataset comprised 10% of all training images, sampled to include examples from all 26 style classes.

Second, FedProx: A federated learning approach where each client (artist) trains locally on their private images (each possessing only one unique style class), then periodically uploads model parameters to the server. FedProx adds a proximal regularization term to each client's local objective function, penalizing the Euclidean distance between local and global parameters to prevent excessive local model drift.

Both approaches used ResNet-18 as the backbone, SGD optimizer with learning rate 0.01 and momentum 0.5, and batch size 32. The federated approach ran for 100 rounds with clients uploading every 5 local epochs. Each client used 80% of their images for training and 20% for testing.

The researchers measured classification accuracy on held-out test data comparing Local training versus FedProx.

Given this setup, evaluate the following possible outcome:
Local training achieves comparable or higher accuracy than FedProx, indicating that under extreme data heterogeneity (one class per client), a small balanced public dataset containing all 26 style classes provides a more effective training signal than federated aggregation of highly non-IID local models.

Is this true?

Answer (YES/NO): NO